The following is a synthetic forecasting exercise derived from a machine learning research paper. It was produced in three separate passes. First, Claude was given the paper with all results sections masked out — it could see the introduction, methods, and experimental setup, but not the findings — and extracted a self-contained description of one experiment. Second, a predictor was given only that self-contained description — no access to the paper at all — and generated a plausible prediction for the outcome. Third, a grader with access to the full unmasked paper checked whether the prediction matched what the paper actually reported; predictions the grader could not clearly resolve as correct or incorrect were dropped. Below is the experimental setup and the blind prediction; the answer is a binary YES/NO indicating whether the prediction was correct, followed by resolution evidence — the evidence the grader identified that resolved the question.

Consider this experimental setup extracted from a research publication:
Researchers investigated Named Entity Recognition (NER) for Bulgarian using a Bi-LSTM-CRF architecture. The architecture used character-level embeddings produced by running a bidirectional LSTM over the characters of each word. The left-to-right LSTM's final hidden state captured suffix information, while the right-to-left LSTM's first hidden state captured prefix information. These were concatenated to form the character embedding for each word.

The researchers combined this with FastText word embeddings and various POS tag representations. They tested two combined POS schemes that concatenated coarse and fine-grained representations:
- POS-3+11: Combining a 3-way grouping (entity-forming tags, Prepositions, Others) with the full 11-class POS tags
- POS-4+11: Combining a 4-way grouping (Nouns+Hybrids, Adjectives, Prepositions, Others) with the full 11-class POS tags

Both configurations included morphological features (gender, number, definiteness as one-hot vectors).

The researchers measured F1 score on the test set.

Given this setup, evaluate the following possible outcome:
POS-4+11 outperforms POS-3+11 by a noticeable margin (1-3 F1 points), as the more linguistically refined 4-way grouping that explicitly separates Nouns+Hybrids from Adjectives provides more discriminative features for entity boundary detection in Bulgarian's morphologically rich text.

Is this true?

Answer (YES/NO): NO